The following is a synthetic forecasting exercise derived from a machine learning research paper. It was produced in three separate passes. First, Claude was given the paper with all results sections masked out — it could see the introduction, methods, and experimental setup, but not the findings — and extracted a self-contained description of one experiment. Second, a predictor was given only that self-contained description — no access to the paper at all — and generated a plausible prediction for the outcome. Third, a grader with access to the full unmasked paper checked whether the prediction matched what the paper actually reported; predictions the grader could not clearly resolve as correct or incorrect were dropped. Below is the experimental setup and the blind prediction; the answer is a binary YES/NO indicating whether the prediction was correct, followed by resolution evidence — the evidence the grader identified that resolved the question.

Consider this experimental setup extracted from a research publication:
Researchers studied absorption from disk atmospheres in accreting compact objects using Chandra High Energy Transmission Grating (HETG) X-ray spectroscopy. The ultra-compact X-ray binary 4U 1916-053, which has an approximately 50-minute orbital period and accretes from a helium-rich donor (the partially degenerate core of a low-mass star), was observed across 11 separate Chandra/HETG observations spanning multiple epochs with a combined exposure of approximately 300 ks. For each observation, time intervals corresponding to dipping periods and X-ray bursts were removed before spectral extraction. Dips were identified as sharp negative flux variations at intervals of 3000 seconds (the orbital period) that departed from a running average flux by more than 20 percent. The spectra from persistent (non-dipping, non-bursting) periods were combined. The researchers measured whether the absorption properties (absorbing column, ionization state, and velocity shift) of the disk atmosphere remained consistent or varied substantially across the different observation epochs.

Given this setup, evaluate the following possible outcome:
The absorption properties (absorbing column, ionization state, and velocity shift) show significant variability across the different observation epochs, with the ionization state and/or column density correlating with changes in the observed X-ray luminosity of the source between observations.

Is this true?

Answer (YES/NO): NO